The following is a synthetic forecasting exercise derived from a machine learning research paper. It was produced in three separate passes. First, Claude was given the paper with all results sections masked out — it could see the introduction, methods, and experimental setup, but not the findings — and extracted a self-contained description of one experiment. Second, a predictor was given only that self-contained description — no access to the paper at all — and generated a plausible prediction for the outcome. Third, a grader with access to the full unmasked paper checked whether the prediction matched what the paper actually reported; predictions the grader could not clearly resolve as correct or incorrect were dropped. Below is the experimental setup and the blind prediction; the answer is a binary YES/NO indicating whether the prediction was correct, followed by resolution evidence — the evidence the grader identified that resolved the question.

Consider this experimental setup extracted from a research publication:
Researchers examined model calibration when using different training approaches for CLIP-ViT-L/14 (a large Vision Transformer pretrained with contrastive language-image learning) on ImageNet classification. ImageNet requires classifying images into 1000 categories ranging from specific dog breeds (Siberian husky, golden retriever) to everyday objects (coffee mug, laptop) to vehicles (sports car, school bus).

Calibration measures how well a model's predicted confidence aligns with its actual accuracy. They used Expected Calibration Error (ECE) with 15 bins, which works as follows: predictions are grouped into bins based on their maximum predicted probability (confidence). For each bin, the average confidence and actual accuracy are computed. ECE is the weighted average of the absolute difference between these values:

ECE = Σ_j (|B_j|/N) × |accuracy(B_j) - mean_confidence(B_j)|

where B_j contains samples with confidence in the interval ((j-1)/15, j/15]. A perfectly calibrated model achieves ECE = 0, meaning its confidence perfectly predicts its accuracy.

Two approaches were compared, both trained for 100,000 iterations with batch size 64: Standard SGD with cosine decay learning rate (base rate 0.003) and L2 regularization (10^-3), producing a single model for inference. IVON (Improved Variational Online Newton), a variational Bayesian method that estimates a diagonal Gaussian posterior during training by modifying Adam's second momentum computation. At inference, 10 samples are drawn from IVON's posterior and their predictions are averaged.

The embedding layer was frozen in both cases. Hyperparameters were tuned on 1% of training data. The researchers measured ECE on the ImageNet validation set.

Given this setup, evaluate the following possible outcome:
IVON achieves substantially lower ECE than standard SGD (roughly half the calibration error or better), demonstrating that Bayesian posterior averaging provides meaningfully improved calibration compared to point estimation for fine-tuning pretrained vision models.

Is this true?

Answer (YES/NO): NO